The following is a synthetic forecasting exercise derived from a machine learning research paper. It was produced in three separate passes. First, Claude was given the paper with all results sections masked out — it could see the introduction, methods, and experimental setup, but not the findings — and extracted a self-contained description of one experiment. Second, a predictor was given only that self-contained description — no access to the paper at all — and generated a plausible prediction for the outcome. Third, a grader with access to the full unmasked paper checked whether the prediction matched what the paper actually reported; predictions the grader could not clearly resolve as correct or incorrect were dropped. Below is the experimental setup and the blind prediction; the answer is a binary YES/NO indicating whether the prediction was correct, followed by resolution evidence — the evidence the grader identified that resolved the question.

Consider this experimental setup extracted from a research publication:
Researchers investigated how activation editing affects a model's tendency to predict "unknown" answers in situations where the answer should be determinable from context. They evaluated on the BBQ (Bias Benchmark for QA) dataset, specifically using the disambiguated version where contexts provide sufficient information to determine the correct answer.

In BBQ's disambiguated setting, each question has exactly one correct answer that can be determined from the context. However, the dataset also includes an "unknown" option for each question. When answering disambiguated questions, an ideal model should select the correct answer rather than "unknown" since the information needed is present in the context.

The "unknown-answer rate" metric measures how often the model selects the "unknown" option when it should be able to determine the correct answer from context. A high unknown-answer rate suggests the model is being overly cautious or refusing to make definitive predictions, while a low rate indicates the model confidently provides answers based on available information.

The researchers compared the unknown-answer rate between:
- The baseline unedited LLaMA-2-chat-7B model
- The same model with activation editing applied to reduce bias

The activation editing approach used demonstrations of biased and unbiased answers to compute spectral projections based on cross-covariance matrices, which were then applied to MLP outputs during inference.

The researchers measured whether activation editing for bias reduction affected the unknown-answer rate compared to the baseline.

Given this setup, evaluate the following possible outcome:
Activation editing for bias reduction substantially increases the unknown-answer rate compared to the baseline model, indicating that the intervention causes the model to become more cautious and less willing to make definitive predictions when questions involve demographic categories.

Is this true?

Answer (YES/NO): NO